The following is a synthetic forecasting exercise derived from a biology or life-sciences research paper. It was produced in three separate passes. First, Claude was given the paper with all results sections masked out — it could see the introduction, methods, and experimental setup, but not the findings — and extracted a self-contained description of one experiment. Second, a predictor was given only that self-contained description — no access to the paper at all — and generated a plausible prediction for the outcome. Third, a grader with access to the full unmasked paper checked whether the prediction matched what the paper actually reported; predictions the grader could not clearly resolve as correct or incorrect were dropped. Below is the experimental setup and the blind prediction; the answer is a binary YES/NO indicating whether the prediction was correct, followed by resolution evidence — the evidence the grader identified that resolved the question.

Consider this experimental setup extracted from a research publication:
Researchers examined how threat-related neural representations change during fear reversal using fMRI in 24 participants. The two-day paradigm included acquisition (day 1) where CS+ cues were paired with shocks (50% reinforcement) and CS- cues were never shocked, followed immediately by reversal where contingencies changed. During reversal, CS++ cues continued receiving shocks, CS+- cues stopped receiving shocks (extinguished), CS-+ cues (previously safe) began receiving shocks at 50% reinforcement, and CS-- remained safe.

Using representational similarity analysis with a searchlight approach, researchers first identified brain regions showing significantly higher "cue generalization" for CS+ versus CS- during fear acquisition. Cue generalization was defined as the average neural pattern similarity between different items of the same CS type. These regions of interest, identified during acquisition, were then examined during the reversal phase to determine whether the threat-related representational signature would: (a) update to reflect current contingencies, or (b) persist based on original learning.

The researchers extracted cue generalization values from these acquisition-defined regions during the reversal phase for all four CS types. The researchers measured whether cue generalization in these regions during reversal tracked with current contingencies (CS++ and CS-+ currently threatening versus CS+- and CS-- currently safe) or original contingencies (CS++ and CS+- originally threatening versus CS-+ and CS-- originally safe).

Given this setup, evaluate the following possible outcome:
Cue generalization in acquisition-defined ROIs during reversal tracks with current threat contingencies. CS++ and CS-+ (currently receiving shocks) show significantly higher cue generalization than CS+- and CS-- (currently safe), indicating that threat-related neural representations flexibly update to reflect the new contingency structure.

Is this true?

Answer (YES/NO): YES